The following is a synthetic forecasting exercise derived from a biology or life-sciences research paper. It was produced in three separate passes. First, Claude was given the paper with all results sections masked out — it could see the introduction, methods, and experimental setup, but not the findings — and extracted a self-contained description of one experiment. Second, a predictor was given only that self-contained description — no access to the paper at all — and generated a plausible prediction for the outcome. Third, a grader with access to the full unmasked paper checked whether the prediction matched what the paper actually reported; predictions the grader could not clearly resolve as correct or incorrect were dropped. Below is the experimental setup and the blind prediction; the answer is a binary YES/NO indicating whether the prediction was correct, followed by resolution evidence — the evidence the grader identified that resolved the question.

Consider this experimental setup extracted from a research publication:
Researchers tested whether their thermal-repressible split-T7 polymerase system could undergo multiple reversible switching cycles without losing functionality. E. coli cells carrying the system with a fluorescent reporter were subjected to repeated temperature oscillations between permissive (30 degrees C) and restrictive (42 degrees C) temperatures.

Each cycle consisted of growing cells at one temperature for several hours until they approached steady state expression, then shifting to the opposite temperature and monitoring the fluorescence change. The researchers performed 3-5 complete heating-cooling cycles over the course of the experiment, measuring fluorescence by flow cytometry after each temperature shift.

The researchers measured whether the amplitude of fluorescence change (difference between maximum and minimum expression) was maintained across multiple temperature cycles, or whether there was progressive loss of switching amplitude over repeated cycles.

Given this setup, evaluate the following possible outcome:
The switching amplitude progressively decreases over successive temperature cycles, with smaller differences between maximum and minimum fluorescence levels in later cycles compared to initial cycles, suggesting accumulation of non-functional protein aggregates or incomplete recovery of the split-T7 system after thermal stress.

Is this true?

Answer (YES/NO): NO